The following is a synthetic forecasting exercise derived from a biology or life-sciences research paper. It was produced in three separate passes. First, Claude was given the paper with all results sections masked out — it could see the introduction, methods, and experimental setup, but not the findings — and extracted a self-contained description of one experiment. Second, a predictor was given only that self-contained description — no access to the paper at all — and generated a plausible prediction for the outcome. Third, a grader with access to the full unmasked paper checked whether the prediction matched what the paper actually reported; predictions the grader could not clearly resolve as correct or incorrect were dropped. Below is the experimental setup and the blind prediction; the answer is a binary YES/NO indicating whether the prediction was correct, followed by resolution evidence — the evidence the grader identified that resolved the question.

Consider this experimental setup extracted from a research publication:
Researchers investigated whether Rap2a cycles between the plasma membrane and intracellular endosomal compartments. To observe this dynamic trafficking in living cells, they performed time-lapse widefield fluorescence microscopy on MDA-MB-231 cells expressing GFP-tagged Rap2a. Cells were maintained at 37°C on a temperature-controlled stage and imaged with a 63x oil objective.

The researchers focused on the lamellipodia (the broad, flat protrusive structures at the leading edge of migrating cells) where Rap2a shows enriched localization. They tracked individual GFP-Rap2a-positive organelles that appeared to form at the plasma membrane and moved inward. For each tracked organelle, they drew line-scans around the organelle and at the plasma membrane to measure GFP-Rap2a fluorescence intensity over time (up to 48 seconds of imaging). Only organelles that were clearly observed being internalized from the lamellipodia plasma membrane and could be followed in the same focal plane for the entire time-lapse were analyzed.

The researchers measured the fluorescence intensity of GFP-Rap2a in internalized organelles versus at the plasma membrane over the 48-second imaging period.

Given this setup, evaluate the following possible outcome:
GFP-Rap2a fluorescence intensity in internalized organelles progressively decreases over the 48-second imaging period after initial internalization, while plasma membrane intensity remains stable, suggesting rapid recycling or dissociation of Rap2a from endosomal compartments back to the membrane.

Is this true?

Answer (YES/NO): YES